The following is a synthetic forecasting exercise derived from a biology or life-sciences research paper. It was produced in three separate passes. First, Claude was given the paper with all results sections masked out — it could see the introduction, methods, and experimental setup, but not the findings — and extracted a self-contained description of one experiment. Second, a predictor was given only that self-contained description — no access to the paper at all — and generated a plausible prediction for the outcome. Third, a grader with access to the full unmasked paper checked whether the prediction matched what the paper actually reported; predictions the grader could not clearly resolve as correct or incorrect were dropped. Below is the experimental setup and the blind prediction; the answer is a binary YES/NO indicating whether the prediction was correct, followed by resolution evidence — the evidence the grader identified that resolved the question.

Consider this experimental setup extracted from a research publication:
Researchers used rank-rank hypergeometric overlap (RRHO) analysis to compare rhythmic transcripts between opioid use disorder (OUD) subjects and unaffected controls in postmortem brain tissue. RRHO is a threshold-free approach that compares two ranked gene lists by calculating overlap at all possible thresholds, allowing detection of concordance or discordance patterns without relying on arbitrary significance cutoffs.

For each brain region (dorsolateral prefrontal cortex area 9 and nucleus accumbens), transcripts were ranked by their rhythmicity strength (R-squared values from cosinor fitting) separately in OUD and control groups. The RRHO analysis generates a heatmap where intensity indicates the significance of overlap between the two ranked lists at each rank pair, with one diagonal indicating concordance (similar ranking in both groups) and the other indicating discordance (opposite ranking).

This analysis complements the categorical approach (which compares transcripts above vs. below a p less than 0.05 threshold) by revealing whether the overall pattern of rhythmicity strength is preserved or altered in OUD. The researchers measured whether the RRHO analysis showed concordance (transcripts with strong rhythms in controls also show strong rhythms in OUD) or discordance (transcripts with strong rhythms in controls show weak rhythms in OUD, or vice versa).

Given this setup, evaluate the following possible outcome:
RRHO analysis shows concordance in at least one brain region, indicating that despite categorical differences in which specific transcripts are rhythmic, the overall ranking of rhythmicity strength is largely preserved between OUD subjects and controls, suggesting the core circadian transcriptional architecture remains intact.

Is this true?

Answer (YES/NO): NO